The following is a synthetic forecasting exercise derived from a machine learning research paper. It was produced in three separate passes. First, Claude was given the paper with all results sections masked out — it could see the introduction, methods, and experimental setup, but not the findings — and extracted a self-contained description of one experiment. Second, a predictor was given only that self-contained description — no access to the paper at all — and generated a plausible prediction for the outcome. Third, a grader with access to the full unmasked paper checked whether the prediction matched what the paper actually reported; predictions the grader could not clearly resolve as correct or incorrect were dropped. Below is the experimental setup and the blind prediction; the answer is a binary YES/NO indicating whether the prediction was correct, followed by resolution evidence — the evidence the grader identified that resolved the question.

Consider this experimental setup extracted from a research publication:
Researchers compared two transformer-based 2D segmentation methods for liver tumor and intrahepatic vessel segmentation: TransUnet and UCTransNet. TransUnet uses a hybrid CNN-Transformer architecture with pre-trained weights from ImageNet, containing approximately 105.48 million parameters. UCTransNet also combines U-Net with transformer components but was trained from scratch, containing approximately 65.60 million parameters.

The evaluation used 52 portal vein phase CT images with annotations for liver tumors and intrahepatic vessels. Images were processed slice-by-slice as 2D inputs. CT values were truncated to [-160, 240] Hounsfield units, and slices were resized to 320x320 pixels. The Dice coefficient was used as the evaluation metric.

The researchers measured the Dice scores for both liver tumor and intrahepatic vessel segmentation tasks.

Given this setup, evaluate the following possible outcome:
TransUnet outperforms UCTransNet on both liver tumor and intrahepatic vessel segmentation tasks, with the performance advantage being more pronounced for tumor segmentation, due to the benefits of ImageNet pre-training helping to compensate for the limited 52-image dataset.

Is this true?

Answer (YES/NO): NO